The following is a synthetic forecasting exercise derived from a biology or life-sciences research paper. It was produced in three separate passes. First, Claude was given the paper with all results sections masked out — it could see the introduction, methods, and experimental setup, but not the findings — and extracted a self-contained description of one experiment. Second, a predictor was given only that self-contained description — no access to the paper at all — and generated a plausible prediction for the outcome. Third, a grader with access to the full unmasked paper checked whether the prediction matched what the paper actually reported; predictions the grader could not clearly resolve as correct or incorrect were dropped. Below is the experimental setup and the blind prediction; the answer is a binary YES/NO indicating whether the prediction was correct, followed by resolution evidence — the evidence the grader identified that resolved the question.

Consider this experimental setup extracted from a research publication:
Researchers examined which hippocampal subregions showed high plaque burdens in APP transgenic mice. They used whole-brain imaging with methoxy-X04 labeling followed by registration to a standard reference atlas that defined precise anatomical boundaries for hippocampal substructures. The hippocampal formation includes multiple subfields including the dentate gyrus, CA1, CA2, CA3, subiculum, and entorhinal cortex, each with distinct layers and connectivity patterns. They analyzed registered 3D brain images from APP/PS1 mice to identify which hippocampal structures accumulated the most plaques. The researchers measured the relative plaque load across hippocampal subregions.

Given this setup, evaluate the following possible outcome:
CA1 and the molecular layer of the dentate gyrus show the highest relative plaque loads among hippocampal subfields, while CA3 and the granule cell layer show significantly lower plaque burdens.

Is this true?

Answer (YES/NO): NO